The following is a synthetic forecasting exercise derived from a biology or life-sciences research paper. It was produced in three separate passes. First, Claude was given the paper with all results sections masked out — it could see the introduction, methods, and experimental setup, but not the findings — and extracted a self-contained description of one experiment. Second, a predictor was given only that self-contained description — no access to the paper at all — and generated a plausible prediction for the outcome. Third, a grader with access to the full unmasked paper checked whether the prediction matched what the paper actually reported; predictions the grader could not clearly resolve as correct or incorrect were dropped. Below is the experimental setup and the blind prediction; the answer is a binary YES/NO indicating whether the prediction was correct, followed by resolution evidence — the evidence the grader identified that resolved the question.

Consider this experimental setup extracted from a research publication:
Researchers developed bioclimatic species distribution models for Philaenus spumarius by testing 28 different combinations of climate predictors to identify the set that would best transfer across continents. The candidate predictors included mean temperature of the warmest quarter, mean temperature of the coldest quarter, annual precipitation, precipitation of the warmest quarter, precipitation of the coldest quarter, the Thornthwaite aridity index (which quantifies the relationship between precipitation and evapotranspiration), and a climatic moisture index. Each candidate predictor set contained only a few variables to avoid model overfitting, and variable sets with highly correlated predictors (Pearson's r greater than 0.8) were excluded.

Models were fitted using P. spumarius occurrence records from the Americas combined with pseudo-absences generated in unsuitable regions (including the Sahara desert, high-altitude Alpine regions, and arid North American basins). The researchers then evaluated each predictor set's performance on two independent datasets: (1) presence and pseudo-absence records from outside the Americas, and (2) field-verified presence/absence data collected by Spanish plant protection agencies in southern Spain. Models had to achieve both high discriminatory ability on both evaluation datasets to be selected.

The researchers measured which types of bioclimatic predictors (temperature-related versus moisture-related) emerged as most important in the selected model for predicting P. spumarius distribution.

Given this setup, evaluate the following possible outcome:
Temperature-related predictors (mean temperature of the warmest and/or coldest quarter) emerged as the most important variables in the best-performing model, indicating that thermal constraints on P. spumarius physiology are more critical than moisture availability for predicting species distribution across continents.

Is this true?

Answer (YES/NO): NO